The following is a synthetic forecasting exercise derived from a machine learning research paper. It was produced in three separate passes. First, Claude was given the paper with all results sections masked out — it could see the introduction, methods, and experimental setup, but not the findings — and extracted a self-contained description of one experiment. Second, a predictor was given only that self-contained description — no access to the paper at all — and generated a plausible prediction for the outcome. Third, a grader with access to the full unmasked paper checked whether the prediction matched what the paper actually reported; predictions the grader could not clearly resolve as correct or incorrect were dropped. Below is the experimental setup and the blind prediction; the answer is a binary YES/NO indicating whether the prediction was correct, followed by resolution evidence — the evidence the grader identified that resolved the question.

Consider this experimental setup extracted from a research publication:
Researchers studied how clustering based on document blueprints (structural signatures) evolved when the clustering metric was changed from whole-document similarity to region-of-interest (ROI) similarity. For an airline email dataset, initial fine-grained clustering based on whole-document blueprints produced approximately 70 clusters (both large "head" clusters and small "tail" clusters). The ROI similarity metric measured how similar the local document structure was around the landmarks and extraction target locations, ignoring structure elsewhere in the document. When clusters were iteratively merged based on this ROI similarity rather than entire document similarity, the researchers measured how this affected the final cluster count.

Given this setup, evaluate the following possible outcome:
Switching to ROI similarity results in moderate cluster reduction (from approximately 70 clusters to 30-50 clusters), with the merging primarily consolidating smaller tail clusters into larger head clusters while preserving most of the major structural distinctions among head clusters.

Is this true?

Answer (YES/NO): NO